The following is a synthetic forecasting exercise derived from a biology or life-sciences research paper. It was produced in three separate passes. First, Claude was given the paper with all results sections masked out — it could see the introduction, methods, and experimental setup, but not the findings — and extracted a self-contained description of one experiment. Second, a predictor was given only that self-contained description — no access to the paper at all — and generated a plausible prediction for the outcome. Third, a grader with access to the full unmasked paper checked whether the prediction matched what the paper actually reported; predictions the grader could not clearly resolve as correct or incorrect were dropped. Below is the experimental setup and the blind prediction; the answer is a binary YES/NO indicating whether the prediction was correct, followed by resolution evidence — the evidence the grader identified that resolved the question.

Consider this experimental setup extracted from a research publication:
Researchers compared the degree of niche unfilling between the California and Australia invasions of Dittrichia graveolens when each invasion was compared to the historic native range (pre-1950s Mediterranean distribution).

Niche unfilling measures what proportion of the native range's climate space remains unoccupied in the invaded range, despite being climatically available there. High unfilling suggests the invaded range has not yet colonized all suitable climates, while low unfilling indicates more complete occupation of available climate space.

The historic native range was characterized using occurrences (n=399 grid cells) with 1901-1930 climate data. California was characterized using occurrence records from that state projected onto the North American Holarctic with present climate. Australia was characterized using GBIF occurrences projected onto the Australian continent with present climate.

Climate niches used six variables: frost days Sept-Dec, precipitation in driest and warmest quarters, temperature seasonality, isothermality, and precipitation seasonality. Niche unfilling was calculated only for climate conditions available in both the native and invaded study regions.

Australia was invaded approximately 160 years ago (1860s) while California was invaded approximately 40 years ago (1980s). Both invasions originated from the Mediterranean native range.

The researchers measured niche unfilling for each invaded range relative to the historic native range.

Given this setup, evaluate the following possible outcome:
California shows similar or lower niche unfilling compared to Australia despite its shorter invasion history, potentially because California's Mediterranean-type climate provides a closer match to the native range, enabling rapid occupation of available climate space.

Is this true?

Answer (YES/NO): NO